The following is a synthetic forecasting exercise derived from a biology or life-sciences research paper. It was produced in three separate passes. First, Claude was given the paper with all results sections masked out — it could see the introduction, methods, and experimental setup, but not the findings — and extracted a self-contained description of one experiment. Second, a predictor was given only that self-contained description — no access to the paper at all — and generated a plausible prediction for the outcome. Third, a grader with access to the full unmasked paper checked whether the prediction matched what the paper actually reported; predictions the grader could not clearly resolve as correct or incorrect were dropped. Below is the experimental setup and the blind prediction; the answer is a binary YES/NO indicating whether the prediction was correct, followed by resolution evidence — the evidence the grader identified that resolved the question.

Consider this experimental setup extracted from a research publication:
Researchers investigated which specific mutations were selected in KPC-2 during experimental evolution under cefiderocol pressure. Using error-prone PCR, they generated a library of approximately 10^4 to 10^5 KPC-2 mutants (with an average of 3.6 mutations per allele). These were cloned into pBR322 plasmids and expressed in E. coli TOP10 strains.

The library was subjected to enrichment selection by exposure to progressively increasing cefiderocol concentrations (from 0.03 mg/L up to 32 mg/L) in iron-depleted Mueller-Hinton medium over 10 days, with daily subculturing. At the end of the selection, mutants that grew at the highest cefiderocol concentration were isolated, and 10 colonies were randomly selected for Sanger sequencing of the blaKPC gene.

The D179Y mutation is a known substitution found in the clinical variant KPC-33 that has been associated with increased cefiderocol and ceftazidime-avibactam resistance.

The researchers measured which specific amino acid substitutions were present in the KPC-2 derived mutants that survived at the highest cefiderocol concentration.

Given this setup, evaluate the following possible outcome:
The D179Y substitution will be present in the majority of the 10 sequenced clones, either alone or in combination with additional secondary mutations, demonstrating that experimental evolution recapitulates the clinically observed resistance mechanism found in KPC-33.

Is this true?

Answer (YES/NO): YES